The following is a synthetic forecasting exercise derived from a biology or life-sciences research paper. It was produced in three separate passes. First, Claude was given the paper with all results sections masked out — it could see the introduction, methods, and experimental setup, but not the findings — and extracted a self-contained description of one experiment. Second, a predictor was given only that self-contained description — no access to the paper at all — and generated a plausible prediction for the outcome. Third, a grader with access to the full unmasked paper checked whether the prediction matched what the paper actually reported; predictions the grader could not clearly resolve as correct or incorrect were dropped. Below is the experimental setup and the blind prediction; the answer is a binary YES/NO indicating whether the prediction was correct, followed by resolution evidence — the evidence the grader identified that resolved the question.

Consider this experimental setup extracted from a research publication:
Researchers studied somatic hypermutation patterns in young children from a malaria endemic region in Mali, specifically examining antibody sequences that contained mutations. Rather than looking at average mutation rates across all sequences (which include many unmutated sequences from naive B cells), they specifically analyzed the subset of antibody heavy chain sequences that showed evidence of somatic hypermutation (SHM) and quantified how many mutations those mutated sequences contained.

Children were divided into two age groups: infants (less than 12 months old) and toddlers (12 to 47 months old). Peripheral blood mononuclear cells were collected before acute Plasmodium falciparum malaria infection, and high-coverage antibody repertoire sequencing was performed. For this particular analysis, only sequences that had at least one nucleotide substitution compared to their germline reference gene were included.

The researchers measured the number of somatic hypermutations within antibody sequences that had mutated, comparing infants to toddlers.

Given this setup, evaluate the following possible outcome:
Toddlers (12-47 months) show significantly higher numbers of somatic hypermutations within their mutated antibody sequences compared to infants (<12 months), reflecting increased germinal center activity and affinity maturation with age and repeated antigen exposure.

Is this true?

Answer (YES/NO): YES